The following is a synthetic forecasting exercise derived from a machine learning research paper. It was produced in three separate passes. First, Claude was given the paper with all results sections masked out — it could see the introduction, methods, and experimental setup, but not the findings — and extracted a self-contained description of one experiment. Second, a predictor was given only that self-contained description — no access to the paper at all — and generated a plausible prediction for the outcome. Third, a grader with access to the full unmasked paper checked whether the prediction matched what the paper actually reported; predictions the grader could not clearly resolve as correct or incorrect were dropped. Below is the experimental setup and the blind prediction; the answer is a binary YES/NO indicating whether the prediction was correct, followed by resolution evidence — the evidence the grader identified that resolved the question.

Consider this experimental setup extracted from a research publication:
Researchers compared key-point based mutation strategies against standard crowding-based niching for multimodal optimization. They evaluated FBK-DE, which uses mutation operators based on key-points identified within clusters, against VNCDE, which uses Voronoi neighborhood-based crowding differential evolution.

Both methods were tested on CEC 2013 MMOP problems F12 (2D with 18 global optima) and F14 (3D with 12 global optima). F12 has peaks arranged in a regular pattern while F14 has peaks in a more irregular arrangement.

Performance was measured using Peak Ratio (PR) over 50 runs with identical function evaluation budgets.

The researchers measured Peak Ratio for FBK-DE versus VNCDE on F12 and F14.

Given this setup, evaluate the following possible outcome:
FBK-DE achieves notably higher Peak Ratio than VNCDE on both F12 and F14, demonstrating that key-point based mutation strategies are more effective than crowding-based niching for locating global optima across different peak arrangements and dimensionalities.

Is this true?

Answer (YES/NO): NO